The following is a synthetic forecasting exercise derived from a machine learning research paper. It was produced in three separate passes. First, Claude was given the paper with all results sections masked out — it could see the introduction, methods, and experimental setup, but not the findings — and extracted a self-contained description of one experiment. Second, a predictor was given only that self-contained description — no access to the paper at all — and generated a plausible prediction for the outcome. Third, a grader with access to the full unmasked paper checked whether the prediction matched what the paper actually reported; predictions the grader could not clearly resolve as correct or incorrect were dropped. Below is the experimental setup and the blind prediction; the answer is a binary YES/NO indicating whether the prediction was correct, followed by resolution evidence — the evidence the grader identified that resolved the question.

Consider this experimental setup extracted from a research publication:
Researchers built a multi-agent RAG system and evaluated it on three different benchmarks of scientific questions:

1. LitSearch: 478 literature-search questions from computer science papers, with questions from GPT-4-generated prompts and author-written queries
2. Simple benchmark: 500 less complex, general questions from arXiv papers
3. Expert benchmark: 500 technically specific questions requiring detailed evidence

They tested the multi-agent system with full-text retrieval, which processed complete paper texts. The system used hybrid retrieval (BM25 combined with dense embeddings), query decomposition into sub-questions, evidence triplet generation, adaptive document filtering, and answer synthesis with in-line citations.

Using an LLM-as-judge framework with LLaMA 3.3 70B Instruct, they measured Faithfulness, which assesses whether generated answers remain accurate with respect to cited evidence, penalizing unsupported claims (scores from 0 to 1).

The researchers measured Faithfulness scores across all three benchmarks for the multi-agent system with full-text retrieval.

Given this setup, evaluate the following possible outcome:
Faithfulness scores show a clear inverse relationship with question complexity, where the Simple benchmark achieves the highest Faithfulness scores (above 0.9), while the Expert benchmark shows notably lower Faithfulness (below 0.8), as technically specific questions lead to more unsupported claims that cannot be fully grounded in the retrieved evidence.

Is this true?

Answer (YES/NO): NO